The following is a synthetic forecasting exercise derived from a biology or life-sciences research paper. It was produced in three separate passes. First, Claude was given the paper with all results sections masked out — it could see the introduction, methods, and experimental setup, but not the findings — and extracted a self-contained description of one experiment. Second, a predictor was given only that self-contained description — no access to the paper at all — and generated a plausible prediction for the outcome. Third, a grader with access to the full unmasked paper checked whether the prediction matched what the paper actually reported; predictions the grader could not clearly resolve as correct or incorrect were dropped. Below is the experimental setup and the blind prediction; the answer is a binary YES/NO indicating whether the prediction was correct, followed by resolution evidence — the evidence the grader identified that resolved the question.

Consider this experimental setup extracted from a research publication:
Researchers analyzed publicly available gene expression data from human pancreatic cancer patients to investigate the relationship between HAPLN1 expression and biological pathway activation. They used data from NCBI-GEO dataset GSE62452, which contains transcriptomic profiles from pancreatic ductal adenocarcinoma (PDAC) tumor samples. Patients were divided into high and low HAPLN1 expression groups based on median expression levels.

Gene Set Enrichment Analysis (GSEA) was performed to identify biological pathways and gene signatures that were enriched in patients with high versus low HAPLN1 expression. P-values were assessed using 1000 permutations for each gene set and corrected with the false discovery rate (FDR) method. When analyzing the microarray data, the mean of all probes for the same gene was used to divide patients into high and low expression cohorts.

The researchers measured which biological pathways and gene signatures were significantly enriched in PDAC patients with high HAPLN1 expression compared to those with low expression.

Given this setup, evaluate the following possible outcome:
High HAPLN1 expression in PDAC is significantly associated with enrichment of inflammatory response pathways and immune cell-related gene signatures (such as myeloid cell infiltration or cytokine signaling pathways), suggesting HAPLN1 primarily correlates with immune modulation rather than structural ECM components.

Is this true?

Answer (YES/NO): NO